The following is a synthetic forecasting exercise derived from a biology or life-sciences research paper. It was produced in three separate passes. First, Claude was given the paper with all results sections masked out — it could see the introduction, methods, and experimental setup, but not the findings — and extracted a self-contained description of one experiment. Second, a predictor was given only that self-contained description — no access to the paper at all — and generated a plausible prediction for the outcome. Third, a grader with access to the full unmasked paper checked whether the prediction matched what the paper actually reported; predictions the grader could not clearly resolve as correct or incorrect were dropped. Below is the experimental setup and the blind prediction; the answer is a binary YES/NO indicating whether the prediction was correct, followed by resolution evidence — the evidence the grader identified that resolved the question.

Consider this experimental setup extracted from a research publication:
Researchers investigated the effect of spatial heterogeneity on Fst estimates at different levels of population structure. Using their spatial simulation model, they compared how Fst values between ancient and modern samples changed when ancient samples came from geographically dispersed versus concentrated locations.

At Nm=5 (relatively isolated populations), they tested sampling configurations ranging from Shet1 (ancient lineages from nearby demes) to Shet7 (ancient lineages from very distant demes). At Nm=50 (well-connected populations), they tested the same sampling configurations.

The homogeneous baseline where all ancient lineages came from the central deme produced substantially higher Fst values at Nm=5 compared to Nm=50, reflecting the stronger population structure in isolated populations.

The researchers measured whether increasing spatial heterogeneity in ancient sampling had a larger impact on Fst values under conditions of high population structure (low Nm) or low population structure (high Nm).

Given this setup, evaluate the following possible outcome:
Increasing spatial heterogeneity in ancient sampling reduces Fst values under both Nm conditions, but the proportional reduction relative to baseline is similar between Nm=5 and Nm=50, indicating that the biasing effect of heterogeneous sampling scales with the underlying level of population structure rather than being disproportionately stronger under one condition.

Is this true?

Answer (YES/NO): NO